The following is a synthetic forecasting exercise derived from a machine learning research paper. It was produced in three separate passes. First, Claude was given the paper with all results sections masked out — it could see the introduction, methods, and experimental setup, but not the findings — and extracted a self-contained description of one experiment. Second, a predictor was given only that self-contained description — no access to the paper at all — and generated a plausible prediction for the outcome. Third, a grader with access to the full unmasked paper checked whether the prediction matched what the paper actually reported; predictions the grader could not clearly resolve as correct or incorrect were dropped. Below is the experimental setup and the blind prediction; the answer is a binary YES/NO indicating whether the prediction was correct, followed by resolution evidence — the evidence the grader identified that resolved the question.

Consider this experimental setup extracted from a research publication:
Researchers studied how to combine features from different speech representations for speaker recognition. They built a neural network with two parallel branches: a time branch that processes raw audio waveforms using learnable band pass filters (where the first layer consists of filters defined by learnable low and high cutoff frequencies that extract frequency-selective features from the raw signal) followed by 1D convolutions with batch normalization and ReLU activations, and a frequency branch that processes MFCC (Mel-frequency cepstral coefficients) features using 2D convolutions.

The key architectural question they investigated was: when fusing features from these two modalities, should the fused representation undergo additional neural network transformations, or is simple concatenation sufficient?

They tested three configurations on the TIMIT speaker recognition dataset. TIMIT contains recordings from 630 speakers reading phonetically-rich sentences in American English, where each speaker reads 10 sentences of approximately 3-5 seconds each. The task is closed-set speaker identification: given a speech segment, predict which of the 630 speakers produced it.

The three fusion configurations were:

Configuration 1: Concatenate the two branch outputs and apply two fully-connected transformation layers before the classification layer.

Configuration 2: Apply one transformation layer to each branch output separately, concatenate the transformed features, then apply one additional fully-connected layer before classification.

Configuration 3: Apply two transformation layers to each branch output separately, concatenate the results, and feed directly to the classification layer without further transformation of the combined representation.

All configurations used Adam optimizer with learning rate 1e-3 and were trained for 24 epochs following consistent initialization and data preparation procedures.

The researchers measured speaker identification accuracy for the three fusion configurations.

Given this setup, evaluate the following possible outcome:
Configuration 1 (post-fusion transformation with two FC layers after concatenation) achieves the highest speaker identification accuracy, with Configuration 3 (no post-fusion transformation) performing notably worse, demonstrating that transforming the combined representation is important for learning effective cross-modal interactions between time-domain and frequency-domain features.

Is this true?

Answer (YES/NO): YES